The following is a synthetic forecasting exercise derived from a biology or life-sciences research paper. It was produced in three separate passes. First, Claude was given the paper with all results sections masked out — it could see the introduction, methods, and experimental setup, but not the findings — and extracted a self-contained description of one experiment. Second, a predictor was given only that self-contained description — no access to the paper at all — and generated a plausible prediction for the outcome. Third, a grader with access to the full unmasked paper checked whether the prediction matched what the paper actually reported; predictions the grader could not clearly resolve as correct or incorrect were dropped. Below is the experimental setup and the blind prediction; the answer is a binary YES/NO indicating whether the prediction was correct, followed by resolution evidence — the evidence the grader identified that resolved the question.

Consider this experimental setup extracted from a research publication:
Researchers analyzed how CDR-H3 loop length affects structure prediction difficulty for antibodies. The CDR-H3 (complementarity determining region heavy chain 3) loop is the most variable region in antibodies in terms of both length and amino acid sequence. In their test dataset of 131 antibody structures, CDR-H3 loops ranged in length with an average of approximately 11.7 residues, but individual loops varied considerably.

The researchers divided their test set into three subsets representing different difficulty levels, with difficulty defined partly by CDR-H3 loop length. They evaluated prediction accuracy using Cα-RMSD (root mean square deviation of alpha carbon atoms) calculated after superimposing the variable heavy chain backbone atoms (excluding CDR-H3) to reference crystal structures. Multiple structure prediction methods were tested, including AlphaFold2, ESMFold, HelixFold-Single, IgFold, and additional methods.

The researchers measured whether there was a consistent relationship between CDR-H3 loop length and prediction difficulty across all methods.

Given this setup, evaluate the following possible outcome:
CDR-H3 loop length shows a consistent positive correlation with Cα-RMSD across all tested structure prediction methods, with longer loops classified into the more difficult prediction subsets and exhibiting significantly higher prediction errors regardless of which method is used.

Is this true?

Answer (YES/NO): YES